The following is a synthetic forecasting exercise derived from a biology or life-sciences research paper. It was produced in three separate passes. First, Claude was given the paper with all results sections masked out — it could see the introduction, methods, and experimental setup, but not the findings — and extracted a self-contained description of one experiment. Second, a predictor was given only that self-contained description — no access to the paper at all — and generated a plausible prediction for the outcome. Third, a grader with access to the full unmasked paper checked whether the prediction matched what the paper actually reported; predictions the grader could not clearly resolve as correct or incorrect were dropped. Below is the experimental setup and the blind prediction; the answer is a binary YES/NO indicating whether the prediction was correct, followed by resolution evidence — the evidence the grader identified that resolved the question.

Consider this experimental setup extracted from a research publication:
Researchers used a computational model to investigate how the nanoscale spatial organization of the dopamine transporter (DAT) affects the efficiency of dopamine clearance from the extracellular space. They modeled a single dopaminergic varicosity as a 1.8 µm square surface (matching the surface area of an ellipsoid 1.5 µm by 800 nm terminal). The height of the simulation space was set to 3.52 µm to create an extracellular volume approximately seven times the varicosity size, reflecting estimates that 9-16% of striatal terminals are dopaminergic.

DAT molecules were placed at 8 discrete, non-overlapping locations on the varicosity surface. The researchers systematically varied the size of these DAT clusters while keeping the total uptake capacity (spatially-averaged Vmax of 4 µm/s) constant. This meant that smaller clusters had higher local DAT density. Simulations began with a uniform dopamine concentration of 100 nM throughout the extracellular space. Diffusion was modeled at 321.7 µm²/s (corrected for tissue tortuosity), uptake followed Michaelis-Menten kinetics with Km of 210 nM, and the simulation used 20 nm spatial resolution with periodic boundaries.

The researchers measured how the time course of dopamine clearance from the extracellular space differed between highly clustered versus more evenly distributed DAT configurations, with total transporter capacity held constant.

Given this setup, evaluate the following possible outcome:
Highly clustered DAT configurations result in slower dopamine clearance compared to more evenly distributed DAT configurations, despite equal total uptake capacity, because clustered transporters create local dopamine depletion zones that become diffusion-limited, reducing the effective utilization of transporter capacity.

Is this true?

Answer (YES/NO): YES